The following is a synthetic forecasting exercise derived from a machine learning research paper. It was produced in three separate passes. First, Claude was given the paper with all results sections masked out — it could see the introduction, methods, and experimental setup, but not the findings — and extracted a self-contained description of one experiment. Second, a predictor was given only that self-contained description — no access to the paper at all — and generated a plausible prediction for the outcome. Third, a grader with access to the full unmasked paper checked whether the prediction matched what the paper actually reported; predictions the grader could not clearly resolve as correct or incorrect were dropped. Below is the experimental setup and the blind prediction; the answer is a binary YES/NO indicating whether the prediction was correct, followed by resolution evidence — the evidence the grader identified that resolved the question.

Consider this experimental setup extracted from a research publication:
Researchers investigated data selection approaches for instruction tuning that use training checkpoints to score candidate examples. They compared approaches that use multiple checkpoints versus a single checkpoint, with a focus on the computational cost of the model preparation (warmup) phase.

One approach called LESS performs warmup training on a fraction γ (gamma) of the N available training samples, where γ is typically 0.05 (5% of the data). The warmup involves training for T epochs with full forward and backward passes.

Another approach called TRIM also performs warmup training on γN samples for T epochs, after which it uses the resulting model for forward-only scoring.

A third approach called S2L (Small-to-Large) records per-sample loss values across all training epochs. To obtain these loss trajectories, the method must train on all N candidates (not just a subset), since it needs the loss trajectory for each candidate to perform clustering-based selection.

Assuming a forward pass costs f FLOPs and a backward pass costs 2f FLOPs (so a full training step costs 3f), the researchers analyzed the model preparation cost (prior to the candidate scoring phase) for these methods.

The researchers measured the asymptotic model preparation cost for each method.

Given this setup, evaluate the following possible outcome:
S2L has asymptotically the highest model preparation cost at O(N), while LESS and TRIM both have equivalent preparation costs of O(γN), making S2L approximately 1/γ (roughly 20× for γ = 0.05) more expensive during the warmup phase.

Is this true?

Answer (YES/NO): YES